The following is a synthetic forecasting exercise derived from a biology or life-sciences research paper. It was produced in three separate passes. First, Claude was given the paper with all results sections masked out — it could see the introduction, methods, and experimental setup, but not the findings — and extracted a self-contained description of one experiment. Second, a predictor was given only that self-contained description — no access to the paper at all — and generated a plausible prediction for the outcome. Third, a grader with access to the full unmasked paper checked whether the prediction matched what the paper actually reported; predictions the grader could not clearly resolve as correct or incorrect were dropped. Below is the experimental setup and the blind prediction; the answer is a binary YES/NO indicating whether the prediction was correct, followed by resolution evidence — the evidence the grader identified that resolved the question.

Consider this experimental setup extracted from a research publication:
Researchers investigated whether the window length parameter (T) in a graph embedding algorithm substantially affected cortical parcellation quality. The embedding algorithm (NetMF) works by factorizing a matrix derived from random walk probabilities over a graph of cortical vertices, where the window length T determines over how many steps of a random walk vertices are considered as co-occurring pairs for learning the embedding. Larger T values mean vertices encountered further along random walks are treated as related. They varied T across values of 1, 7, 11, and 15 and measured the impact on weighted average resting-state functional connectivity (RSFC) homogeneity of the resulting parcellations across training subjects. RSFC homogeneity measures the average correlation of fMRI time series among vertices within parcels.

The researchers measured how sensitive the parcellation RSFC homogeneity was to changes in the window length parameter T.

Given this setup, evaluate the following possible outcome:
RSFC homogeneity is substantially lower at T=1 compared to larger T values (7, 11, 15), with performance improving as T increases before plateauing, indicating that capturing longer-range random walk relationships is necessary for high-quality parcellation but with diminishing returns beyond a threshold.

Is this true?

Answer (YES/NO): NO